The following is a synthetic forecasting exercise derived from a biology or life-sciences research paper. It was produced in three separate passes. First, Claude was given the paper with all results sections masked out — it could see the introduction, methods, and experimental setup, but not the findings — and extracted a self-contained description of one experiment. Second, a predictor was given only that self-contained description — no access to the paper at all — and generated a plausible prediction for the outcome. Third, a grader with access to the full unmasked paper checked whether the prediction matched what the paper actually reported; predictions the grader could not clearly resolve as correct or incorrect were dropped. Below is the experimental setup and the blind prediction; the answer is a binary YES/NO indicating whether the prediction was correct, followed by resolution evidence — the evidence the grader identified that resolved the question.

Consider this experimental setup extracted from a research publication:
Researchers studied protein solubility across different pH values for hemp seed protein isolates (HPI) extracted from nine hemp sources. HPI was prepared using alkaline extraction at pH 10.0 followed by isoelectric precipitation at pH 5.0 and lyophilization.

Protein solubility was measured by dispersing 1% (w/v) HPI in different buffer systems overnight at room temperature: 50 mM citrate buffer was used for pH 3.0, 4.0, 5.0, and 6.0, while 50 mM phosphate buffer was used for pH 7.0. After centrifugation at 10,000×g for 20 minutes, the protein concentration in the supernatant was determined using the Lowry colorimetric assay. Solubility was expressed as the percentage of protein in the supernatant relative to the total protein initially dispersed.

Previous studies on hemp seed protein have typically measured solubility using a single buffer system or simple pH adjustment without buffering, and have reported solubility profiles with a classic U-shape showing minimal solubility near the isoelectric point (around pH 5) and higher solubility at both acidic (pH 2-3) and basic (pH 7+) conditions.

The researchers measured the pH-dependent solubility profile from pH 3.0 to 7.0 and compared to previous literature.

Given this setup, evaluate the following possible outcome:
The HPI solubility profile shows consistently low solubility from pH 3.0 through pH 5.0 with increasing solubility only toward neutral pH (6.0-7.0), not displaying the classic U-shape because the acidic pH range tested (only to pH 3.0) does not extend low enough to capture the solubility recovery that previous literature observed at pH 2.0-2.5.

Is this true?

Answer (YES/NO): NO